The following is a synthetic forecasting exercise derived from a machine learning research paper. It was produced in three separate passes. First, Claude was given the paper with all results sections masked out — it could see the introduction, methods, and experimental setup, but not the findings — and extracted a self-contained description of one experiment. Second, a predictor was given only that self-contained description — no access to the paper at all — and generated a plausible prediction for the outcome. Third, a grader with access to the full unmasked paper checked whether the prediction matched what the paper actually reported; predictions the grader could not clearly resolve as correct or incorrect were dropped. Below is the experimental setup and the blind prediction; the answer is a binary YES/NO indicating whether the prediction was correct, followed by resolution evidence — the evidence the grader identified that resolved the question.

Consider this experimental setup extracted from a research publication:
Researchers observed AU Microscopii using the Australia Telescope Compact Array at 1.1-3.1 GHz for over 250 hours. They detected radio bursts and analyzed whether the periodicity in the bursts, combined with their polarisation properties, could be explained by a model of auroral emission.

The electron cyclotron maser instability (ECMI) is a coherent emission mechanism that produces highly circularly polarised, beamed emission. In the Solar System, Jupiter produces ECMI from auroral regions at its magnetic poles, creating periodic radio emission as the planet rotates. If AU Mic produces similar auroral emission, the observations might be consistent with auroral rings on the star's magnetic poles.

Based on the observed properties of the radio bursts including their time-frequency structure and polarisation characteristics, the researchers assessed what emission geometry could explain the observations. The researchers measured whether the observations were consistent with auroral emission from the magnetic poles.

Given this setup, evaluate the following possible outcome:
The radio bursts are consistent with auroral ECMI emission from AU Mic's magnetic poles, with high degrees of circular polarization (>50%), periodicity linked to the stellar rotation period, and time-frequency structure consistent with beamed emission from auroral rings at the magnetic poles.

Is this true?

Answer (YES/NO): YES